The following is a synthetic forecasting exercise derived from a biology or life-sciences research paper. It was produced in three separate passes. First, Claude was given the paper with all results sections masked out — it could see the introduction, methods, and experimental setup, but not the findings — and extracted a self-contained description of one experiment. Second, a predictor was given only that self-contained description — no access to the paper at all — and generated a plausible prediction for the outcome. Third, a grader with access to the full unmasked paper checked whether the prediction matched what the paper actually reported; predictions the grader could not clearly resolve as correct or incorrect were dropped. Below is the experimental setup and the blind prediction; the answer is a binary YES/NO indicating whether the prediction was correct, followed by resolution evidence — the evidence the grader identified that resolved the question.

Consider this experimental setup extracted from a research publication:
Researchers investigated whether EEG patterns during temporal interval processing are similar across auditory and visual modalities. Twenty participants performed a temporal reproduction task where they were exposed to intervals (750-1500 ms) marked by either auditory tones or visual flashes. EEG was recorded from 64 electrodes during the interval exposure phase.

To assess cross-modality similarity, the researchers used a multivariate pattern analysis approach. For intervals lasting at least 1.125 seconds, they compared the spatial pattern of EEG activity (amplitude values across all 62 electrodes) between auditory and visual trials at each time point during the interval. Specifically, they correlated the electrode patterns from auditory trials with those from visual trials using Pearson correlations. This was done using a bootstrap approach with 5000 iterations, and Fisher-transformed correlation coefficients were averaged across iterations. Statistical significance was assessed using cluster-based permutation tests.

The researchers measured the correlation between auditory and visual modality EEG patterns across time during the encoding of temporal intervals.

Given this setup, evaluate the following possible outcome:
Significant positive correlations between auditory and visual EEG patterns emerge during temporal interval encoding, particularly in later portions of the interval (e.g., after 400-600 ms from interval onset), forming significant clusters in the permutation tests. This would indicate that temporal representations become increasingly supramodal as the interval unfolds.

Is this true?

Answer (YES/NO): NO